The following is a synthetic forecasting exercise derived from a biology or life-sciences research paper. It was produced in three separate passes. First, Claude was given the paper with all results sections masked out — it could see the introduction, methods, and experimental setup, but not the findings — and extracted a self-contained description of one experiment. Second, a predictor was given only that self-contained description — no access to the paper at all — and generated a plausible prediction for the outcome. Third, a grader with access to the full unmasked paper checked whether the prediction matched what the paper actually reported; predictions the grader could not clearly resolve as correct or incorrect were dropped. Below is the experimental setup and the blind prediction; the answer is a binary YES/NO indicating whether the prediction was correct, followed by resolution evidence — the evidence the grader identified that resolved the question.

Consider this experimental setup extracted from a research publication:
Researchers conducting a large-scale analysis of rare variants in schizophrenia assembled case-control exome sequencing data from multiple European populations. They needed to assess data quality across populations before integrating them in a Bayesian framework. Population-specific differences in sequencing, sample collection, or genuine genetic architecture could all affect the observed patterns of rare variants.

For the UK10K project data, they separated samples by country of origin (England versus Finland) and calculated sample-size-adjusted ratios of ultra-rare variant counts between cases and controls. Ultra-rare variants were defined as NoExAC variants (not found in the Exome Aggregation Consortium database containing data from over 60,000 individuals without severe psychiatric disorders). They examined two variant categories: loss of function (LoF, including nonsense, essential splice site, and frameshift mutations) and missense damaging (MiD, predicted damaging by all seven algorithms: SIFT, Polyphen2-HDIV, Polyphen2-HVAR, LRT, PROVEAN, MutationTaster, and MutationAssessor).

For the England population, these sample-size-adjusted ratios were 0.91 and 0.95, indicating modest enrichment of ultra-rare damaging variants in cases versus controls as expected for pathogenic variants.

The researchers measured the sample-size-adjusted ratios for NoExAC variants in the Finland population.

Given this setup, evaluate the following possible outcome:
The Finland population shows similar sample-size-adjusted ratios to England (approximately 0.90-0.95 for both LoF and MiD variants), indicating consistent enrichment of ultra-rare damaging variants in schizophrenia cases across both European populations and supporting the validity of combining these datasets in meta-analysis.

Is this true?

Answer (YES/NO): NO